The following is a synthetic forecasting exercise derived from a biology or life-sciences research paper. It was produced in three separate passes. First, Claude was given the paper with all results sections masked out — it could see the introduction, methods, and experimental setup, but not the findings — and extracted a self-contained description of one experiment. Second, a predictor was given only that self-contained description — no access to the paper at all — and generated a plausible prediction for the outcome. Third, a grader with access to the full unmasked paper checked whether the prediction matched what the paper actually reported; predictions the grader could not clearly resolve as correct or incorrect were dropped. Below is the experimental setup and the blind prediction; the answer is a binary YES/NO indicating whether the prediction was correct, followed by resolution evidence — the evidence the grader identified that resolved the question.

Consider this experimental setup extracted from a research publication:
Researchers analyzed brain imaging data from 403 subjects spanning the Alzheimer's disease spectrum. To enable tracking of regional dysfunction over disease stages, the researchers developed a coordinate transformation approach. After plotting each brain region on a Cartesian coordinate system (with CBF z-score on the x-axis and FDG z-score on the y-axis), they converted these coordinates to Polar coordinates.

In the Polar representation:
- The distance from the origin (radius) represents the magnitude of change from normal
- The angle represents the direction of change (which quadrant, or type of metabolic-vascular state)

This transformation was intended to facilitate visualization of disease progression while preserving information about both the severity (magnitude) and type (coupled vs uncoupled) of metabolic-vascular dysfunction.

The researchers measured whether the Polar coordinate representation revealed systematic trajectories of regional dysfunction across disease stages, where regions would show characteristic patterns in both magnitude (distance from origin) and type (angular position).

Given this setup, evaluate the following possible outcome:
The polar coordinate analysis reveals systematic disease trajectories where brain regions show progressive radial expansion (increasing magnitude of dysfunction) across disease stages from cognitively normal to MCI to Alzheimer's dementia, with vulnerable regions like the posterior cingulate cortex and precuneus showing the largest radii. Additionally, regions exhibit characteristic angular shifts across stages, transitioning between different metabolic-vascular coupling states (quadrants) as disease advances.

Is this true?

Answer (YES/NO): NO